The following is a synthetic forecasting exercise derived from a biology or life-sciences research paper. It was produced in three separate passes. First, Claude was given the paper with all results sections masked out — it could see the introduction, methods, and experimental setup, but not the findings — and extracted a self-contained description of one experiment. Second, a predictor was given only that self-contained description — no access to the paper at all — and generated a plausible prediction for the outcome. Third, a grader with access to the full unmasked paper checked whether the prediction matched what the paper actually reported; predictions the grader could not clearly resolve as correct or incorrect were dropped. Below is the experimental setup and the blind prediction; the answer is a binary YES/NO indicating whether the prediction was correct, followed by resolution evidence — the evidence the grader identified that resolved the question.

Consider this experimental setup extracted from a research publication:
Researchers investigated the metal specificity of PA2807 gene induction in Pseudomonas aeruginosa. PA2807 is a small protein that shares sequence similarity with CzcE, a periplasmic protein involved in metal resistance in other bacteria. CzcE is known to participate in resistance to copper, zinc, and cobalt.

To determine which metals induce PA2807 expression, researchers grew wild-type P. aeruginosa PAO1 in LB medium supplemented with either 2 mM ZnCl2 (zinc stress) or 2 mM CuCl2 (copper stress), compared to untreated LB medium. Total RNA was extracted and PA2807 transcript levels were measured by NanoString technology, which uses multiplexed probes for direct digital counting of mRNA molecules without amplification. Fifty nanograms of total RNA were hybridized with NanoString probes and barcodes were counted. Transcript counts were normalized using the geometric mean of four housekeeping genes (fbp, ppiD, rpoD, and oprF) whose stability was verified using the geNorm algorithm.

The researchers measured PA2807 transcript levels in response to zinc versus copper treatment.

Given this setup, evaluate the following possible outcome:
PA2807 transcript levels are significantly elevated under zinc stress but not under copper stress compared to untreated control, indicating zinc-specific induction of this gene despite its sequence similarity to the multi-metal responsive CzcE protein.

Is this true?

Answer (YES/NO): NO